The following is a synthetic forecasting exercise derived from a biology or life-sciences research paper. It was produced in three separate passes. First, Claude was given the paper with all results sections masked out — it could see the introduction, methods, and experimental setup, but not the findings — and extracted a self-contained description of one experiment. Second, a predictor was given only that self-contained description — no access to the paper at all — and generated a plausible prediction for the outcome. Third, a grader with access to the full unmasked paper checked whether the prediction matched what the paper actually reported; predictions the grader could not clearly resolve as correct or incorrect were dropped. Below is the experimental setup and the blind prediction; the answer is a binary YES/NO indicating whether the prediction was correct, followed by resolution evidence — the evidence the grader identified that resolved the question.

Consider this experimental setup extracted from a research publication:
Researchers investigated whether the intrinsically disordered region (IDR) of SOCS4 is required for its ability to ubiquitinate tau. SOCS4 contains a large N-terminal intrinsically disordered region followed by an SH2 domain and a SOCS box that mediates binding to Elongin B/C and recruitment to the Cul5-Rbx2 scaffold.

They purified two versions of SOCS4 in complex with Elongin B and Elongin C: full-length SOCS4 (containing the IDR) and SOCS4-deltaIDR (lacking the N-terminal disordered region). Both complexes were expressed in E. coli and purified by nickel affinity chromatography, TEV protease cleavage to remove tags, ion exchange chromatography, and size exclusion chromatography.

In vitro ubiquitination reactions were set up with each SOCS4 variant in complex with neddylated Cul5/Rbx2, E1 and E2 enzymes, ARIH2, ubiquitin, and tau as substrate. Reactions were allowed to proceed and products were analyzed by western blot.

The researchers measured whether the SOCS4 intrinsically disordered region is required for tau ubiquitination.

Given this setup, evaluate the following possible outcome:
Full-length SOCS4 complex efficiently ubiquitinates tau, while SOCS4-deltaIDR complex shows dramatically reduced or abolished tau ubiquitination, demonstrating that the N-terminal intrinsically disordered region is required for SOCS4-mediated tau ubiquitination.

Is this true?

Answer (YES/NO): NO